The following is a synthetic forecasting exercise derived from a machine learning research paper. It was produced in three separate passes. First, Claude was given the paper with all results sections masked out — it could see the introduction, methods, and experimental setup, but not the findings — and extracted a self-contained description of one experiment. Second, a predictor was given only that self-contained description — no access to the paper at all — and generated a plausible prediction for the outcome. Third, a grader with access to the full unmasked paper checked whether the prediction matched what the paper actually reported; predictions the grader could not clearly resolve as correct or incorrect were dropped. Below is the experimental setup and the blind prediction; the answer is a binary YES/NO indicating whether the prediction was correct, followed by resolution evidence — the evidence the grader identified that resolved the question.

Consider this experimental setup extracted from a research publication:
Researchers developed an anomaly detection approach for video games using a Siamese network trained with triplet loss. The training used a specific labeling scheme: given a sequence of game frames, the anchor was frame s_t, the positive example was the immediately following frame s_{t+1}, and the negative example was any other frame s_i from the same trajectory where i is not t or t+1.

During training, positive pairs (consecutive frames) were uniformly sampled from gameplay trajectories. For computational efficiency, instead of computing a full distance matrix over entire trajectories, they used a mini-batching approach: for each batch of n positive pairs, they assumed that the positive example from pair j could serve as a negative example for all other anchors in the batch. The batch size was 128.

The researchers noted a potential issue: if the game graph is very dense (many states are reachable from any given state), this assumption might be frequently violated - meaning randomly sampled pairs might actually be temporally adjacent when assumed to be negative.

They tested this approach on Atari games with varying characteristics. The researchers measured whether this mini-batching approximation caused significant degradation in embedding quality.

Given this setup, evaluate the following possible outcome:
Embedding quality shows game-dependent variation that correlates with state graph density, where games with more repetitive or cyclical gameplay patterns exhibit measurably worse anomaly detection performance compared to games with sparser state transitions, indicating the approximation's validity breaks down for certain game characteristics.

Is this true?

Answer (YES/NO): NO